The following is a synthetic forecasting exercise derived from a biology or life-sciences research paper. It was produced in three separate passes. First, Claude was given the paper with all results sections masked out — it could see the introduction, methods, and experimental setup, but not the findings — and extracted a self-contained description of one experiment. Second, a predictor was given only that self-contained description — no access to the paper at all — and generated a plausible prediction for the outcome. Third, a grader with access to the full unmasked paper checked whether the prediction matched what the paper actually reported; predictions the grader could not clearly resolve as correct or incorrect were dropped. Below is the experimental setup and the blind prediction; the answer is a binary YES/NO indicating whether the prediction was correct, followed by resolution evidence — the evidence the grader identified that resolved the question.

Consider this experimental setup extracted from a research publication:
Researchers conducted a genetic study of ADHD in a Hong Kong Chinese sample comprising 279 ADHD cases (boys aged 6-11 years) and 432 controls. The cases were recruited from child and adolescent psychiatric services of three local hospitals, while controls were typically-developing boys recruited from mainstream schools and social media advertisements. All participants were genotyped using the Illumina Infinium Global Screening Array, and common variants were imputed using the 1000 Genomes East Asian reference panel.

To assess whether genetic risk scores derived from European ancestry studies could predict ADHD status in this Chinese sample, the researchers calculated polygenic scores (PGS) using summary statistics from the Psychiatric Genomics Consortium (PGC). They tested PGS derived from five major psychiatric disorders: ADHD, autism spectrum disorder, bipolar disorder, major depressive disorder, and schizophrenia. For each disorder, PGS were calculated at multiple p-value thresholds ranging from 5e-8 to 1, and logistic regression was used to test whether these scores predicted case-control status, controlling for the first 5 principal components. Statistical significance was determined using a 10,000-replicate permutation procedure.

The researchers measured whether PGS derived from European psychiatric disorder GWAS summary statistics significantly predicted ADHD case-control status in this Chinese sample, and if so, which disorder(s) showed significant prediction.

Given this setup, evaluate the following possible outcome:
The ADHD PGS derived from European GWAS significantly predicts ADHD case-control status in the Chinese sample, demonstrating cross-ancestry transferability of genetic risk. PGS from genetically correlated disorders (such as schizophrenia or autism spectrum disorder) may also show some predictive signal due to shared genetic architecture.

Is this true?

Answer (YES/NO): NO